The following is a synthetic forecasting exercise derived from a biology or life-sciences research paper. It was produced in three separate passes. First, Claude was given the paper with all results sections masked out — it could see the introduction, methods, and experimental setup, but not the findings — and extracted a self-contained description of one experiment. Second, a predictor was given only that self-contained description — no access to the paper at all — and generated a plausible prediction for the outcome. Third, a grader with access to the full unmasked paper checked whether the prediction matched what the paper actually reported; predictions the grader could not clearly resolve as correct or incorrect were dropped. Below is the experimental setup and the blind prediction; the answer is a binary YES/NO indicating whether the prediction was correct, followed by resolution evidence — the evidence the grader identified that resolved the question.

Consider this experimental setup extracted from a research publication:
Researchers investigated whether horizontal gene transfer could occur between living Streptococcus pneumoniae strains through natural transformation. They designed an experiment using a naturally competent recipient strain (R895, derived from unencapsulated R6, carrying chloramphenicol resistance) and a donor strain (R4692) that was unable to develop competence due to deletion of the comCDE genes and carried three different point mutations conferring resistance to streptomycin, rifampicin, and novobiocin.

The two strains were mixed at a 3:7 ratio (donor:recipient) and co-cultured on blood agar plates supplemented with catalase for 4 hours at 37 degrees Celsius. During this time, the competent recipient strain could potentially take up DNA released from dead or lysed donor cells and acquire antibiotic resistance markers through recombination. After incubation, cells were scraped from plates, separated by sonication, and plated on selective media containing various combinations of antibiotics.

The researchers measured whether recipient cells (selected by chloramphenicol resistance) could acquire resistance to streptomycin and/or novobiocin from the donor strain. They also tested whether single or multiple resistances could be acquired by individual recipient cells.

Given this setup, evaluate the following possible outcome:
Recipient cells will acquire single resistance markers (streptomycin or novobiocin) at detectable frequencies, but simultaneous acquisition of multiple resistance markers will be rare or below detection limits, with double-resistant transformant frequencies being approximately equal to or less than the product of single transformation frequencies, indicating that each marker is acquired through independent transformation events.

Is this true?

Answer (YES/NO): YES